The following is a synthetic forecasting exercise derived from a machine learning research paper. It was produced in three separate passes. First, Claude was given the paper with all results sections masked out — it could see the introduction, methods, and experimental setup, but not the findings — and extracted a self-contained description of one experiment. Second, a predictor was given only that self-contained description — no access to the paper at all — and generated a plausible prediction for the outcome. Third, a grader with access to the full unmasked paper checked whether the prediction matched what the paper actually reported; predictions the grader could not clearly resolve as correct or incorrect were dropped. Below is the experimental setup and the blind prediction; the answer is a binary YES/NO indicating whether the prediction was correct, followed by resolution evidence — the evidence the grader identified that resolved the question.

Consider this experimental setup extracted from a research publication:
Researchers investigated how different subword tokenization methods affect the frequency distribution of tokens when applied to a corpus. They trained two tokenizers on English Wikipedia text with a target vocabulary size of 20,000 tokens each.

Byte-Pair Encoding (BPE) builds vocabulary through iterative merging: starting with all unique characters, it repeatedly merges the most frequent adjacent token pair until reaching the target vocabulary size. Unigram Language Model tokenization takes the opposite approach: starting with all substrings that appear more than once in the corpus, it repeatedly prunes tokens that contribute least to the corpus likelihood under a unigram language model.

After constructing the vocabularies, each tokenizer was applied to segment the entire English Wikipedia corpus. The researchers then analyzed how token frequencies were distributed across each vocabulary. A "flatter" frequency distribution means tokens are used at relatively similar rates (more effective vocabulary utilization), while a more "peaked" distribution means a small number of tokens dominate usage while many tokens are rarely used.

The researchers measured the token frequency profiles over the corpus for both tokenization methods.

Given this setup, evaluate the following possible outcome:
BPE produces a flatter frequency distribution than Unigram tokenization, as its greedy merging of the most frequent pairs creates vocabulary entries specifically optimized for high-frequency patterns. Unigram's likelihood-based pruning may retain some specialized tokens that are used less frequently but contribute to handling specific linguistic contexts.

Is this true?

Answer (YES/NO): NO